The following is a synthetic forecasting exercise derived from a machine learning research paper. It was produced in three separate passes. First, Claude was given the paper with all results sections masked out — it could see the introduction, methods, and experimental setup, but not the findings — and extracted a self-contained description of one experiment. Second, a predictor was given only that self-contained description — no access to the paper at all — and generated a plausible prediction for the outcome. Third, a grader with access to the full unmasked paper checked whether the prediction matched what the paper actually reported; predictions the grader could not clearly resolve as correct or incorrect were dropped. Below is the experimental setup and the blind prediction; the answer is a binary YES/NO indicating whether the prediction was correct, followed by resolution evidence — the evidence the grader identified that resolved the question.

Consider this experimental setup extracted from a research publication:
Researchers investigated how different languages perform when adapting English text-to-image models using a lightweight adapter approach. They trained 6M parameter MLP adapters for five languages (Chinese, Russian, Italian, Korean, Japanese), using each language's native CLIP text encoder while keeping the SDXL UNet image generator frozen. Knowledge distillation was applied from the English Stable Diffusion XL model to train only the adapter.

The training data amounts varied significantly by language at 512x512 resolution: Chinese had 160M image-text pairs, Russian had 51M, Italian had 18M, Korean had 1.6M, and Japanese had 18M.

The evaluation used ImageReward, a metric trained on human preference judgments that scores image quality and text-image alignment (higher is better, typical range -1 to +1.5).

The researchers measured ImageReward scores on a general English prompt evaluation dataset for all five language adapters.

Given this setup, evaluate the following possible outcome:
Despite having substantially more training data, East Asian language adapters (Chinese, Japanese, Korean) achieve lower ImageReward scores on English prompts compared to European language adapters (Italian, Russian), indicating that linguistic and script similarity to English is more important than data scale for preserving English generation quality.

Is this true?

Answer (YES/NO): NO